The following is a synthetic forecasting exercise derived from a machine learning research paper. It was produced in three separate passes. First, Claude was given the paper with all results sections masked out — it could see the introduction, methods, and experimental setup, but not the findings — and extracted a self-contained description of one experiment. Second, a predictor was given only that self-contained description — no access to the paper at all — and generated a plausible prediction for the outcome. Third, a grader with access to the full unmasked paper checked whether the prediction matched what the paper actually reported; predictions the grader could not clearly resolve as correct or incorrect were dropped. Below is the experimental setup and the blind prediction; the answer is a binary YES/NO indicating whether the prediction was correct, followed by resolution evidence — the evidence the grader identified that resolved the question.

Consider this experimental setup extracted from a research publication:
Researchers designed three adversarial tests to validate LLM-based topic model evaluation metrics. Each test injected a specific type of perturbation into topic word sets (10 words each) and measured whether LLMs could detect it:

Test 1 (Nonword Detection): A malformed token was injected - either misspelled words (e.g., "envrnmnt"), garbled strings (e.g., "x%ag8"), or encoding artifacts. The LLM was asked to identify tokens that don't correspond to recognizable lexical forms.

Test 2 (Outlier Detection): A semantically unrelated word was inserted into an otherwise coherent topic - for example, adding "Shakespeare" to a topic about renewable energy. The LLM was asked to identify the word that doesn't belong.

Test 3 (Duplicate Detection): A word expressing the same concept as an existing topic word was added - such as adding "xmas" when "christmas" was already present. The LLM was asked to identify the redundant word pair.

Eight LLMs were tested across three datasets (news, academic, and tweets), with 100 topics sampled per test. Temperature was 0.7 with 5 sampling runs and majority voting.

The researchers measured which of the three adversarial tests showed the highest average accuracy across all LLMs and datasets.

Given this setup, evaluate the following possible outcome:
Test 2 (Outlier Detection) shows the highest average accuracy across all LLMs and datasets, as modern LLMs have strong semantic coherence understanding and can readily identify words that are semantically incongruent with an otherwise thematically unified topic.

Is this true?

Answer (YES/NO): NO